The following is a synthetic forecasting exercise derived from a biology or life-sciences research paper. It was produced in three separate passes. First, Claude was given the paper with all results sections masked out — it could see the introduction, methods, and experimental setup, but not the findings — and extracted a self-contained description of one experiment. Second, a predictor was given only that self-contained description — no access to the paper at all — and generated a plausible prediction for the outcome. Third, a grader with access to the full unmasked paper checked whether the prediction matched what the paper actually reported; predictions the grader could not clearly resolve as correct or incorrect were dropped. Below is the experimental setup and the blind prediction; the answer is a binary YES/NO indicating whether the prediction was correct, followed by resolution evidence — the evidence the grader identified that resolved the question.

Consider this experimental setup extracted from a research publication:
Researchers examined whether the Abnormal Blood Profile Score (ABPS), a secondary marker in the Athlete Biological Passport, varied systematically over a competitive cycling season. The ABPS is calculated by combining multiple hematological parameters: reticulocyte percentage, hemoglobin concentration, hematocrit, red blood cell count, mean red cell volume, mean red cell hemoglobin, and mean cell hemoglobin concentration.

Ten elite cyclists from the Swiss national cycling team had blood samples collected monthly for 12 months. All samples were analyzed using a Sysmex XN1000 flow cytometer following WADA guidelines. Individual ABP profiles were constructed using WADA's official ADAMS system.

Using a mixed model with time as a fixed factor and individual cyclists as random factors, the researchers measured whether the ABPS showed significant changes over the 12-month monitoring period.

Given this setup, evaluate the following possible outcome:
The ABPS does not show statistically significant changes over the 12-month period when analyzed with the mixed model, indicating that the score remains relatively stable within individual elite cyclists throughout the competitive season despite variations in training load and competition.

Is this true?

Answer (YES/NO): NO